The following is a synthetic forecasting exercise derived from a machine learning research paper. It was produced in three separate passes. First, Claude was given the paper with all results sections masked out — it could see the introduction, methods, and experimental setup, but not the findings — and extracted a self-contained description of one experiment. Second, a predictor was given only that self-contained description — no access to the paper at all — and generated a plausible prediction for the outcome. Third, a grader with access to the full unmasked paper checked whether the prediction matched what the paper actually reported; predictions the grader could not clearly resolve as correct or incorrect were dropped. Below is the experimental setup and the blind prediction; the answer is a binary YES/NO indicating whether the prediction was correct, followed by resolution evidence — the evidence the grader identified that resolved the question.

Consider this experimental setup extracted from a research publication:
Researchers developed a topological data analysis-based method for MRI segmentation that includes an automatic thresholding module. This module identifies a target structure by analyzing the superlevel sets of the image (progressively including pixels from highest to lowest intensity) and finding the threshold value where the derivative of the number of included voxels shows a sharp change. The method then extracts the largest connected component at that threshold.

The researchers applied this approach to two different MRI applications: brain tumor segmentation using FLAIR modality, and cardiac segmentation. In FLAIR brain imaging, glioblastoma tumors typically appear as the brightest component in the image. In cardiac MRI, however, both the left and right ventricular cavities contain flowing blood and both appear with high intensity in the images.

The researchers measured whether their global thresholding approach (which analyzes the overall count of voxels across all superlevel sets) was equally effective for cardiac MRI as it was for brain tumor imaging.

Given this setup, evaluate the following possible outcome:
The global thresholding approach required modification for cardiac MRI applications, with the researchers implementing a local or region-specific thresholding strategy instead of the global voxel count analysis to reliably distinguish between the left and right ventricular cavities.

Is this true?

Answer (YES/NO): YES